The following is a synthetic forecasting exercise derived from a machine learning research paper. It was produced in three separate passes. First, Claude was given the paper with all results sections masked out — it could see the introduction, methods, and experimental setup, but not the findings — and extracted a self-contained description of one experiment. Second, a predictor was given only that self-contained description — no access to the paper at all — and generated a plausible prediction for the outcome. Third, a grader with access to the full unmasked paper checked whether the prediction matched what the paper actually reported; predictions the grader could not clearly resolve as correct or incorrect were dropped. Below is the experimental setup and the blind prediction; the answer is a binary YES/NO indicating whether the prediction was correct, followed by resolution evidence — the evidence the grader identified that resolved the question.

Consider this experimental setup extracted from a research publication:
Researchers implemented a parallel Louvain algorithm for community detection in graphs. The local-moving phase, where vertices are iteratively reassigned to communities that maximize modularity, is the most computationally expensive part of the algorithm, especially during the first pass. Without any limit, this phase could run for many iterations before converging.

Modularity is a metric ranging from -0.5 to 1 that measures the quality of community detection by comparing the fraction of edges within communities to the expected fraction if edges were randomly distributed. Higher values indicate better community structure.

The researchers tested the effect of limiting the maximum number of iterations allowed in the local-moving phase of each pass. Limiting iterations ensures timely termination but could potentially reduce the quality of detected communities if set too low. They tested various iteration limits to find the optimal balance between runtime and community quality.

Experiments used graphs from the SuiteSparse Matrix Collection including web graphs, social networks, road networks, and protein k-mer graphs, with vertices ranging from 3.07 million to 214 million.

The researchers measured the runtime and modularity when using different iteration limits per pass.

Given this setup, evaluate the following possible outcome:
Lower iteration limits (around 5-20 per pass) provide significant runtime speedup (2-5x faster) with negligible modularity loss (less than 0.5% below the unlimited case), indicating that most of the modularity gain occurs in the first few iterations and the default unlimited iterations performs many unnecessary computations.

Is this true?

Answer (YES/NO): NO